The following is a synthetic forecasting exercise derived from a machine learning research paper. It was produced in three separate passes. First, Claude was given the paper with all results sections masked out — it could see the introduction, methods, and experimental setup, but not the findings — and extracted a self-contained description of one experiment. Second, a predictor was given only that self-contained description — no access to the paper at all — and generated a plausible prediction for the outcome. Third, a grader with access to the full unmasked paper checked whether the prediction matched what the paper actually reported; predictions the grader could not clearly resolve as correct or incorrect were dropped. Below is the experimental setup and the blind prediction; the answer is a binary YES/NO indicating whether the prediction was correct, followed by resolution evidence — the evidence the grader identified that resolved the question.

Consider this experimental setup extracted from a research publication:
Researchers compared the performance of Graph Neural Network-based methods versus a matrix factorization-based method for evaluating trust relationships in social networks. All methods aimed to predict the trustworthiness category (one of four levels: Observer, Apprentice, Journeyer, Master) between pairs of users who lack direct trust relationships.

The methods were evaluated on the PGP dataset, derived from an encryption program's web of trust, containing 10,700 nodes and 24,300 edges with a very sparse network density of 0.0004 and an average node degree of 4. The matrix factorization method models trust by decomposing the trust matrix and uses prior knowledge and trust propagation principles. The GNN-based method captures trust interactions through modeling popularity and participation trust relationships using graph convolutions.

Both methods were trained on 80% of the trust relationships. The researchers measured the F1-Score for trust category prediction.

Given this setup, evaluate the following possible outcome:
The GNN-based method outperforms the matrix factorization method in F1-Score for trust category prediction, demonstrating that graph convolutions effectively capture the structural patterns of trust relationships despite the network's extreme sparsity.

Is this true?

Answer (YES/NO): YES